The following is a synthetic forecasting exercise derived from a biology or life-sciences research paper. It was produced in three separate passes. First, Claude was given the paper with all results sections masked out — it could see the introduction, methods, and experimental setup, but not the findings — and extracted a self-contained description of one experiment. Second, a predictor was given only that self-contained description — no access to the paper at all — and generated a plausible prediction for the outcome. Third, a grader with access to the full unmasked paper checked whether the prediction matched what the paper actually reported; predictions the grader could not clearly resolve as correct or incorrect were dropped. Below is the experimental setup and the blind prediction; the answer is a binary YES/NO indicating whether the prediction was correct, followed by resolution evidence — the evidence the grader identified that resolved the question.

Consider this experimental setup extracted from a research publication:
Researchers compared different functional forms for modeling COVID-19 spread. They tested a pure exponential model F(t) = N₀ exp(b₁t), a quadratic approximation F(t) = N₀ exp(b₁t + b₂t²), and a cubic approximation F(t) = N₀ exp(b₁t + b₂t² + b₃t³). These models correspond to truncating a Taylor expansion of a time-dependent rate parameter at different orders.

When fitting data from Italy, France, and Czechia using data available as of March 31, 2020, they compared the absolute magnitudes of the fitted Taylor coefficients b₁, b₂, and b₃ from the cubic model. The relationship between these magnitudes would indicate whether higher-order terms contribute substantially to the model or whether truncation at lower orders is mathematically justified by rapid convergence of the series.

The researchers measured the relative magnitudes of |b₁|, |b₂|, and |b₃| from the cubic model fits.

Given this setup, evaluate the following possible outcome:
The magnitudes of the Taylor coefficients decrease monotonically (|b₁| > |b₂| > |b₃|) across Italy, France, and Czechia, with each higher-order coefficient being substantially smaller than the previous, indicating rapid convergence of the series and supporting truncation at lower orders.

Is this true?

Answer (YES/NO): YES